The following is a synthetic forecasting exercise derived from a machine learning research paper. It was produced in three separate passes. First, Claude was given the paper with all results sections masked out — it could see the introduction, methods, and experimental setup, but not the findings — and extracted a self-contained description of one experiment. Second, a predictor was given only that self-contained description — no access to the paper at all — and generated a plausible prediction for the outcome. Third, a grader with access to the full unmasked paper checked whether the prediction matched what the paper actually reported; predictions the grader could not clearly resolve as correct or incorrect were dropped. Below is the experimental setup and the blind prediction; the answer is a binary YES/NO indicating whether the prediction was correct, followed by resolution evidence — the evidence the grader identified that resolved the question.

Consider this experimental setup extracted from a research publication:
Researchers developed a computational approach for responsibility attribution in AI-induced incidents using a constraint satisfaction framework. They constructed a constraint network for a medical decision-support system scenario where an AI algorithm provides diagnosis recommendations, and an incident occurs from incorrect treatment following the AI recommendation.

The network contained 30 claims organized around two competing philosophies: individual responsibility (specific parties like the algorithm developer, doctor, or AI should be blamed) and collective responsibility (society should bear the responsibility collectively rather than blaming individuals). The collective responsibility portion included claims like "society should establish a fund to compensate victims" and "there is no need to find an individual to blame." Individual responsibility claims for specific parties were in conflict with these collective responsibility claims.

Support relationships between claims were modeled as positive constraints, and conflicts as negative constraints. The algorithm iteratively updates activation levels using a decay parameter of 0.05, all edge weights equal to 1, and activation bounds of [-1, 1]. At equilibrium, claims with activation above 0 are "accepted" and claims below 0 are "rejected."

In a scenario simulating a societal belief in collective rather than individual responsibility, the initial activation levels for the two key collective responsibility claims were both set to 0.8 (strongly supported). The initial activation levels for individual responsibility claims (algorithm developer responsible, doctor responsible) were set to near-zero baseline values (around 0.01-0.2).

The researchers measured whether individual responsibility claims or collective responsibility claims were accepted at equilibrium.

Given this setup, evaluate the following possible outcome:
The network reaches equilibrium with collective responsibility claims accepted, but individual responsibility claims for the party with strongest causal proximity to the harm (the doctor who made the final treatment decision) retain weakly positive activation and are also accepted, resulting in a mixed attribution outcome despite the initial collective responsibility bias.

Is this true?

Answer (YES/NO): NO